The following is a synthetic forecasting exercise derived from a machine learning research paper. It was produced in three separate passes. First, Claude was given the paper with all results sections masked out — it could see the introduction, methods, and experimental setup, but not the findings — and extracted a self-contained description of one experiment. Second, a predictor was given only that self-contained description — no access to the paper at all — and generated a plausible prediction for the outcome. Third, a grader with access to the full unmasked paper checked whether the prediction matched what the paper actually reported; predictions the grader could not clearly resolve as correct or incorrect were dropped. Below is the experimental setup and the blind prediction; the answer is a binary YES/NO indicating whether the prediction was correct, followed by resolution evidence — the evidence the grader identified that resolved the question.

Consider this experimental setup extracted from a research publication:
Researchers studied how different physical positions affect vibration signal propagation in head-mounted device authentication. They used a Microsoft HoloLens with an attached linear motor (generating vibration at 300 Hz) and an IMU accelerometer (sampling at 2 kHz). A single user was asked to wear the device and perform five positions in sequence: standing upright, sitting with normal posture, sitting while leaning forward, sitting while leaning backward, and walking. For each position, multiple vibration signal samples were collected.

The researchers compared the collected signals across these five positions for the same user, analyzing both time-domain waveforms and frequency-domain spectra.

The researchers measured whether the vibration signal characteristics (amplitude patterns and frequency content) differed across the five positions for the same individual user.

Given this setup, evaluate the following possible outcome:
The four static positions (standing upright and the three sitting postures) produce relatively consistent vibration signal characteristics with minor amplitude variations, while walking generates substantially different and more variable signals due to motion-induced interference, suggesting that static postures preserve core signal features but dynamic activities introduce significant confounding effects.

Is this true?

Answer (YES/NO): NO